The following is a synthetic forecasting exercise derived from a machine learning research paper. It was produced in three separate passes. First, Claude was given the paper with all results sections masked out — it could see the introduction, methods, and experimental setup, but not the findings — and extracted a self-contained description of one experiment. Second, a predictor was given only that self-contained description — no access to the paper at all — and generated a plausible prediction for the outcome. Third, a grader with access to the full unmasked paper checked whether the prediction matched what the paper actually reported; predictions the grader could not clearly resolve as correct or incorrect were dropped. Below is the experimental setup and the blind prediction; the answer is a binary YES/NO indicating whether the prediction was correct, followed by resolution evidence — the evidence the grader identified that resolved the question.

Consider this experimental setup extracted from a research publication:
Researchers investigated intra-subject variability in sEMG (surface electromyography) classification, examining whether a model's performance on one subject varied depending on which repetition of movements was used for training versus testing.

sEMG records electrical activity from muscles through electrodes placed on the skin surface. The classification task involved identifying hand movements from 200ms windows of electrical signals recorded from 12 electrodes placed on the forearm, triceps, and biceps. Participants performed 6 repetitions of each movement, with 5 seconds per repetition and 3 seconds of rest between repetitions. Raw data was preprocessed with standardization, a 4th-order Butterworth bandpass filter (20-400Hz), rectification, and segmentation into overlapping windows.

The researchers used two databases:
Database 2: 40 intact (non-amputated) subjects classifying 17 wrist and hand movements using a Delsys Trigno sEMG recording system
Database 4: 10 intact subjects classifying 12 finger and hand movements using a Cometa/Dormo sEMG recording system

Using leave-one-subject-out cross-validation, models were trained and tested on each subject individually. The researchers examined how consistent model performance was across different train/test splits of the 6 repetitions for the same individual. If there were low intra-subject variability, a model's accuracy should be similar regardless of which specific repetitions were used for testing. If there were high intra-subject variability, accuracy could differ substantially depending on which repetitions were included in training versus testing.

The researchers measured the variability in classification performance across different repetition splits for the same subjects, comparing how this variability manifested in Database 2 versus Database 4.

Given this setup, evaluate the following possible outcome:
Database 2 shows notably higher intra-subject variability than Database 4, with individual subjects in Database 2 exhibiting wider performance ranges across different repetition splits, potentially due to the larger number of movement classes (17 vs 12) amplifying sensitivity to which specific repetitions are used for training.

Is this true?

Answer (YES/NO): NO